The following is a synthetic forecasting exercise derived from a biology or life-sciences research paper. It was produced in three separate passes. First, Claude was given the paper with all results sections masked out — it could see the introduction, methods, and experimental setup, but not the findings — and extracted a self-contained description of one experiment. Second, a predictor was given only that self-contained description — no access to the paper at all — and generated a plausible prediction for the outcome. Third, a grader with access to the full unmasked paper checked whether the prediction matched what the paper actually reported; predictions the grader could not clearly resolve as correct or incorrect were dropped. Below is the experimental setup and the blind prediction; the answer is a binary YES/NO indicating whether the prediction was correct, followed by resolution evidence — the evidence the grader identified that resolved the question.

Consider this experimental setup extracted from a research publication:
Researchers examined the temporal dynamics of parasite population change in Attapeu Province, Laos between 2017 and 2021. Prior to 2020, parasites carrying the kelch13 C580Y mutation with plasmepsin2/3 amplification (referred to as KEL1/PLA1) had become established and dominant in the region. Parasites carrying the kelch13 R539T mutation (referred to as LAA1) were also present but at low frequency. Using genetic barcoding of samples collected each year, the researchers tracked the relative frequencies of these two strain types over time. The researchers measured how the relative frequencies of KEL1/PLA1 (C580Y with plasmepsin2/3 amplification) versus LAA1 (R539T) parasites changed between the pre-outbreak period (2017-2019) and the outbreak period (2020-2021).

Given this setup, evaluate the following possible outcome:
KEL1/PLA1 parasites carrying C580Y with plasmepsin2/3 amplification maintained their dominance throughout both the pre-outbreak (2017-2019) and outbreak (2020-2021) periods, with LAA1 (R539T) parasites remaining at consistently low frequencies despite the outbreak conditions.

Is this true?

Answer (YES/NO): NO